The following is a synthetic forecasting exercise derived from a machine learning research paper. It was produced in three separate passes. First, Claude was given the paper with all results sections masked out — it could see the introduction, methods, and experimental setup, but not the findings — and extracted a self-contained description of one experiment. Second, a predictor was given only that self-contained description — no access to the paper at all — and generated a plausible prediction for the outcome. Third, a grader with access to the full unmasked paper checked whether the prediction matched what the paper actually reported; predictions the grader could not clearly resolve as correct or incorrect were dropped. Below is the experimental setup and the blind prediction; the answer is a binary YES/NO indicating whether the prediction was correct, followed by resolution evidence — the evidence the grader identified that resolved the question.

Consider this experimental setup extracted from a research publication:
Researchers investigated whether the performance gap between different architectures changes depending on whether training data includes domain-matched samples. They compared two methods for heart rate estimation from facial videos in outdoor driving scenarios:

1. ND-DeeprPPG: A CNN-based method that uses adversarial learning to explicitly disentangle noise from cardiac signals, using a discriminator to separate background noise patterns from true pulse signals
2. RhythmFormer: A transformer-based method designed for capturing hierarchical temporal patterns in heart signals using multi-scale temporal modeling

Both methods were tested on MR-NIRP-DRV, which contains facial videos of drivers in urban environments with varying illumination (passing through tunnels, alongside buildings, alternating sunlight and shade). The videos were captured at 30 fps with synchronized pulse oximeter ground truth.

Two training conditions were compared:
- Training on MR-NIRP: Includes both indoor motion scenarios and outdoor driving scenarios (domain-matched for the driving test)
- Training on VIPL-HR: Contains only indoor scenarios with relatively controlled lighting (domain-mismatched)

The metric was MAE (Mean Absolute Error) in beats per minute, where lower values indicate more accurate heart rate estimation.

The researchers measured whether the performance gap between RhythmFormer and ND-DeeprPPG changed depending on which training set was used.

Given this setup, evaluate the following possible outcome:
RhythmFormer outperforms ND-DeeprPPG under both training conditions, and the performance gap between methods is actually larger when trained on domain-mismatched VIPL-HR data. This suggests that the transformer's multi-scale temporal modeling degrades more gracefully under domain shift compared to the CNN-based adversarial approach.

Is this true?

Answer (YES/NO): YES